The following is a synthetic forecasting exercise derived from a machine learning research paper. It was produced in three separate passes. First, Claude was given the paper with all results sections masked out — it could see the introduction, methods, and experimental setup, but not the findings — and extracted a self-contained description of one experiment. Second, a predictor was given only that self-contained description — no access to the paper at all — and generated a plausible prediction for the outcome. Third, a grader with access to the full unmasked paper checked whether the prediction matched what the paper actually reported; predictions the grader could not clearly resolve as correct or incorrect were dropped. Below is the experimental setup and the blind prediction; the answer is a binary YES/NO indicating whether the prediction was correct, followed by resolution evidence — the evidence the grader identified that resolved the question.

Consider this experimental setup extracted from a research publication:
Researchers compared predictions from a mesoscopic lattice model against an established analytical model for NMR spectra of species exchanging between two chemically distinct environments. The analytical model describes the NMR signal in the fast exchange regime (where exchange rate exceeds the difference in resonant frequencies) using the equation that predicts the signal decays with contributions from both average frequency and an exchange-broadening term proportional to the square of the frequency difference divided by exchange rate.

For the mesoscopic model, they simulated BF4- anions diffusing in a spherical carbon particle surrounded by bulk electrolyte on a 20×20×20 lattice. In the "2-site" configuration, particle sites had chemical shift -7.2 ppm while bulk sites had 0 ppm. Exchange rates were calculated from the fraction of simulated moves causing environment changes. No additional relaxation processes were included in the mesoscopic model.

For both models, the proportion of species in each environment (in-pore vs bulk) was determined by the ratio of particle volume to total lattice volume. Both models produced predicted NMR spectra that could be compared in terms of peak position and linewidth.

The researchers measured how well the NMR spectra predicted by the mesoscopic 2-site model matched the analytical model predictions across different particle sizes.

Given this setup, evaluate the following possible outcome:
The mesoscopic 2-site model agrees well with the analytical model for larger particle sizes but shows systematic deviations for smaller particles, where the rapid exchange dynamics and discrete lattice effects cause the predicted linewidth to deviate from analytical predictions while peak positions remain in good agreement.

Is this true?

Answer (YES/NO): NO